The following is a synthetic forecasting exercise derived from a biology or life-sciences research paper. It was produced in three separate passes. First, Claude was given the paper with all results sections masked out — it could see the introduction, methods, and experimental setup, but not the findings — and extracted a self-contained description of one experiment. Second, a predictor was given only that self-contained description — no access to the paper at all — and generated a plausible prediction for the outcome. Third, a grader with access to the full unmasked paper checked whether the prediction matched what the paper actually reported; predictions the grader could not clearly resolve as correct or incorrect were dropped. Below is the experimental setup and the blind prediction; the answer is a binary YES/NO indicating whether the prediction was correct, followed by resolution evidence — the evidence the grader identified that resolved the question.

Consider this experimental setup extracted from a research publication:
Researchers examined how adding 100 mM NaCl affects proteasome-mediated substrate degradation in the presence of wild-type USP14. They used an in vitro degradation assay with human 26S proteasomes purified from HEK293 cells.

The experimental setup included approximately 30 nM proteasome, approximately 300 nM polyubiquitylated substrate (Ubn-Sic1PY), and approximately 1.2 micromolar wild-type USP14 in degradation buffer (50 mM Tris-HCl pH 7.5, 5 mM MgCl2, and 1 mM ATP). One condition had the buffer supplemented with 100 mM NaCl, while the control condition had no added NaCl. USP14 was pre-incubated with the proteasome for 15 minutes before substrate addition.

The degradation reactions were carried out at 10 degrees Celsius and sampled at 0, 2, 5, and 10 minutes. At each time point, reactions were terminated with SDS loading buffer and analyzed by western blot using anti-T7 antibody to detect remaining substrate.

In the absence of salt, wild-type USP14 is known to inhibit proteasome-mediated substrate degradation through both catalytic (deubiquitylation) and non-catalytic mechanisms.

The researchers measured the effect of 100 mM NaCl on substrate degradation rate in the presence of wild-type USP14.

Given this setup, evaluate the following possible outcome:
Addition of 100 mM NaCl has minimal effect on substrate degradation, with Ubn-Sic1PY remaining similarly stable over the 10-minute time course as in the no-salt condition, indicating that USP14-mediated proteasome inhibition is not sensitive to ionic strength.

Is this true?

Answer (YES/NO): NO